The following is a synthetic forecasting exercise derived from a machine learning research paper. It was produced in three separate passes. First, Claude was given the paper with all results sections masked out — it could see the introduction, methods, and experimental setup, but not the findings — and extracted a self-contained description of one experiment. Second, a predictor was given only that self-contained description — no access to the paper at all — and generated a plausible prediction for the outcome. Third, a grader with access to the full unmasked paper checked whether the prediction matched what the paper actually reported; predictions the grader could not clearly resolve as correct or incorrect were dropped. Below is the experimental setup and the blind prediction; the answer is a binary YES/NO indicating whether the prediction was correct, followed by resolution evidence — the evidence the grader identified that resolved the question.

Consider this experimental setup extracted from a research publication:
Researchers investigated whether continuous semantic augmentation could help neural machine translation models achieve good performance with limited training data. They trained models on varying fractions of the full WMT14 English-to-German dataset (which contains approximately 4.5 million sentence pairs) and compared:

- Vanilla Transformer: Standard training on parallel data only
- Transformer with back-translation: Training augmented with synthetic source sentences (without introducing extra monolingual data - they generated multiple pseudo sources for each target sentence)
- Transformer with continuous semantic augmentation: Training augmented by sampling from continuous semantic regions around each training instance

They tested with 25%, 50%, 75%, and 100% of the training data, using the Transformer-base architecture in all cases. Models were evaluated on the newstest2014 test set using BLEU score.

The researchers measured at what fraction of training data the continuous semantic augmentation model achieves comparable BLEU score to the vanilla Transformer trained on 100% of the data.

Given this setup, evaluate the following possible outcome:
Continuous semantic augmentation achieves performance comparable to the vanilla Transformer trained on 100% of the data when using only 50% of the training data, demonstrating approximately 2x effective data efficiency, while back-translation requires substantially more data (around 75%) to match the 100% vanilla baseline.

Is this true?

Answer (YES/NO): NO